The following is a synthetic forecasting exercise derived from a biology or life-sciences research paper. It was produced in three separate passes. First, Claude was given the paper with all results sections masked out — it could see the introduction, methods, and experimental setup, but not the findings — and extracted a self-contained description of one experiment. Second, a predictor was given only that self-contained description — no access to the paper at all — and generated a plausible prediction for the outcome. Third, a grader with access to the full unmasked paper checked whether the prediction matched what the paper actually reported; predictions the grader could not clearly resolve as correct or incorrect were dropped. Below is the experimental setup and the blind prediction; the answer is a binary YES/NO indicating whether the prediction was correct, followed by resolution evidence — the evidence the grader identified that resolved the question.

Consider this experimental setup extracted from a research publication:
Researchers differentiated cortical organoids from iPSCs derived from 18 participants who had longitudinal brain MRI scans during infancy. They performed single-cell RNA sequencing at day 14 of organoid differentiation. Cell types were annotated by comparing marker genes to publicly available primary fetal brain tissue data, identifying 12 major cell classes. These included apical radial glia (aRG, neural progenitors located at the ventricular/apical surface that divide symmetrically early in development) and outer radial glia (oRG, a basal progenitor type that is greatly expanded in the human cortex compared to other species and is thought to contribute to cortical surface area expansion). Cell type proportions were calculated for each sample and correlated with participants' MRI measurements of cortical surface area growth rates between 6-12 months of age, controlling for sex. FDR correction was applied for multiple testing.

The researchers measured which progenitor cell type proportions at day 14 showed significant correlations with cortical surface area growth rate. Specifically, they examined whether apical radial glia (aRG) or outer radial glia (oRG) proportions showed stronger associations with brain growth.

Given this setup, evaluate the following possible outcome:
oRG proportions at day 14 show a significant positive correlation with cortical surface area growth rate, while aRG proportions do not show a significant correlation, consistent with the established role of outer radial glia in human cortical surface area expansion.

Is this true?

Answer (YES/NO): NO